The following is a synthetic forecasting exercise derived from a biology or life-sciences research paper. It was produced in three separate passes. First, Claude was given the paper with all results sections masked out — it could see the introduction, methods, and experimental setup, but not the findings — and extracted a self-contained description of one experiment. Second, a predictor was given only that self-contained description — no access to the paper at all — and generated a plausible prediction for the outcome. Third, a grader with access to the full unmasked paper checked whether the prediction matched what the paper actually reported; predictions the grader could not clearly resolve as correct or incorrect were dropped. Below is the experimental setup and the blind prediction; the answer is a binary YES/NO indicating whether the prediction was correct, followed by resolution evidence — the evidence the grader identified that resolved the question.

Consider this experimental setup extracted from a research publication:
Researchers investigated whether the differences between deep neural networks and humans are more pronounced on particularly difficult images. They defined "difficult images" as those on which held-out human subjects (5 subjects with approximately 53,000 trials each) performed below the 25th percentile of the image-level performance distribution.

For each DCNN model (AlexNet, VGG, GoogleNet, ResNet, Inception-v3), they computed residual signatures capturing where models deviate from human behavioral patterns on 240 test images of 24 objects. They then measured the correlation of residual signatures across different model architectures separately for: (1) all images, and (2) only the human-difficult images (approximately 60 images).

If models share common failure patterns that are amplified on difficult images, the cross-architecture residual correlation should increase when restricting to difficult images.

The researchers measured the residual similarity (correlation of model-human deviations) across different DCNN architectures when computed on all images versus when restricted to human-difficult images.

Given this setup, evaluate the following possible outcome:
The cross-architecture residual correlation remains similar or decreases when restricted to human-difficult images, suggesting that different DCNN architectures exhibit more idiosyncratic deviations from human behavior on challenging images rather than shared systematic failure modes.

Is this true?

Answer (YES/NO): YES